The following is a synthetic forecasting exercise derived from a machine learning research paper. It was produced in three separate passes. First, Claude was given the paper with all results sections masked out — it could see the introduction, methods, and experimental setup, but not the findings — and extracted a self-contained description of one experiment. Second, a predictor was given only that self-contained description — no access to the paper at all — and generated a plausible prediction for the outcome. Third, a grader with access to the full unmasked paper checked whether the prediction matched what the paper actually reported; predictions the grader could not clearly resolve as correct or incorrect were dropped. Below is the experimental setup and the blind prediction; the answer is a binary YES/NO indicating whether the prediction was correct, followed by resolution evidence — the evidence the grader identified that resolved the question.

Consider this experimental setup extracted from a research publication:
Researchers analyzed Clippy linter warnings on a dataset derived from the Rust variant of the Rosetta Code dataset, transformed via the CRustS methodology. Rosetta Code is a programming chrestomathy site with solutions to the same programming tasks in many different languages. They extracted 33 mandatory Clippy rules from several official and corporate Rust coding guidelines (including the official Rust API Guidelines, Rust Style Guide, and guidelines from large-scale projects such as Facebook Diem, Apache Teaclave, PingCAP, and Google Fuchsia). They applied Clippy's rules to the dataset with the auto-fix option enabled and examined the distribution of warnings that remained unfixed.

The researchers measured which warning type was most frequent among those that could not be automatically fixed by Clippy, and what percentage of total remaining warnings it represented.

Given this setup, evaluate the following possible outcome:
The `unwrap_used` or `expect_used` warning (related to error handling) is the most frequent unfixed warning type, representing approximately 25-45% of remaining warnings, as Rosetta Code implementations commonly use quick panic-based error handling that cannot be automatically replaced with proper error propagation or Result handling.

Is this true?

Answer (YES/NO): NO